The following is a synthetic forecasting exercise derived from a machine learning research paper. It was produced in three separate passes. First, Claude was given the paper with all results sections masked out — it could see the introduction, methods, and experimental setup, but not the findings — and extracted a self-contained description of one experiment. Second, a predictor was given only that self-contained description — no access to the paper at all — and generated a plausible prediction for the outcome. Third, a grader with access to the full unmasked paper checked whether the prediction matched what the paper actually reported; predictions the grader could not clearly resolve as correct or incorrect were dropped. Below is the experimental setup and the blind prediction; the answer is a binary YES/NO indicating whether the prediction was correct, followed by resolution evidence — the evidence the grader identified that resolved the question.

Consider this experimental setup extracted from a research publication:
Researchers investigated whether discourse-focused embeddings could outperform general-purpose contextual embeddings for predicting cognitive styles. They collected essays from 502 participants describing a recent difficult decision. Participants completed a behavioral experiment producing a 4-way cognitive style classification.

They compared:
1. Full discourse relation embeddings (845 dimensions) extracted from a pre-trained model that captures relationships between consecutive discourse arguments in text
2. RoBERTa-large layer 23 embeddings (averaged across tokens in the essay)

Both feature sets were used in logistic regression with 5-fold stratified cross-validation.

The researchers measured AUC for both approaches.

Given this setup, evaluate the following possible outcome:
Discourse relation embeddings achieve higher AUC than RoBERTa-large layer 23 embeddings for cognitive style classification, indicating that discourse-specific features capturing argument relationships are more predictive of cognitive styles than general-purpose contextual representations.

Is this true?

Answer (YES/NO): YES